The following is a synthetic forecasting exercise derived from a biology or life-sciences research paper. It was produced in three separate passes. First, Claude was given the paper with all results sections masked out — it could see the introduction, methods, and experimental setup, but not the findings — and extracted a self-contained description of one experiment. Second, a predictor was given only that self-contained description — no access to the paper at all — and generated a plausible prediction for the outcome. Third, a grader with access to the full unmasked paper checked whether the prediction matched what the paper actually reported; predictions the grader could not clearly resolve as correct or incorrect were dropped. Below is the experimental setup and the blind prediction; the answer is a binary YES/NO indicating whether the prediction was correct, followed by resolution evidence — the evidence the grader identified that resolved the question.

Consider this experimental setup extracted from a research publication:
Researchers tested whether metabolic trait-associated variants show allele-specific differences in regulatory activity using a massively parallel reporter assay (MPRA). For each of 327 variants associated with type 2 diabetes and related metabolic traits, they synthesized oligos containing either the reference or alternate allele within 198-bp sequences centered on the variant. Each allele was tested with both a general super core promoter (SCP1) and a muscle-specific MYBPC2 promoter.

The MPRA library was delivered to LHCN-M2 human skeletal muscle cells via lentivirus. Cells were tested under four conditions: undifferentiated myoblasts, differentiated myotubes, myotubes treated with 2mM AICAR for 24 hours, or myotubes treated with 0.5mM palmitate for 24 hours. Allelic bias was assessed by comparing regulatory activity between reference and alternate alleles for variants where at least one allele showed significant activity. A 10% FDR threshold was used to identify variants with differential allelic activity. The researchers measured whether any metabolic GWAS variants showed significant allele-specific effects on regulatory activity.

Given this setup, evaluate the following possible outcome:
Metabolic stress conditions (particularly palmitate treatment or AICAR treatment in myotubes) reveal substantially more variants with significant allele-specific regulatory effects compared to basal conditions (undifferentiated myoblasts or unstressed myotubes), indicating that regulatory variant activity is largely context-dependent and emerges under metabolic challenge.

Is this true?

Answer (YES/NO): NO